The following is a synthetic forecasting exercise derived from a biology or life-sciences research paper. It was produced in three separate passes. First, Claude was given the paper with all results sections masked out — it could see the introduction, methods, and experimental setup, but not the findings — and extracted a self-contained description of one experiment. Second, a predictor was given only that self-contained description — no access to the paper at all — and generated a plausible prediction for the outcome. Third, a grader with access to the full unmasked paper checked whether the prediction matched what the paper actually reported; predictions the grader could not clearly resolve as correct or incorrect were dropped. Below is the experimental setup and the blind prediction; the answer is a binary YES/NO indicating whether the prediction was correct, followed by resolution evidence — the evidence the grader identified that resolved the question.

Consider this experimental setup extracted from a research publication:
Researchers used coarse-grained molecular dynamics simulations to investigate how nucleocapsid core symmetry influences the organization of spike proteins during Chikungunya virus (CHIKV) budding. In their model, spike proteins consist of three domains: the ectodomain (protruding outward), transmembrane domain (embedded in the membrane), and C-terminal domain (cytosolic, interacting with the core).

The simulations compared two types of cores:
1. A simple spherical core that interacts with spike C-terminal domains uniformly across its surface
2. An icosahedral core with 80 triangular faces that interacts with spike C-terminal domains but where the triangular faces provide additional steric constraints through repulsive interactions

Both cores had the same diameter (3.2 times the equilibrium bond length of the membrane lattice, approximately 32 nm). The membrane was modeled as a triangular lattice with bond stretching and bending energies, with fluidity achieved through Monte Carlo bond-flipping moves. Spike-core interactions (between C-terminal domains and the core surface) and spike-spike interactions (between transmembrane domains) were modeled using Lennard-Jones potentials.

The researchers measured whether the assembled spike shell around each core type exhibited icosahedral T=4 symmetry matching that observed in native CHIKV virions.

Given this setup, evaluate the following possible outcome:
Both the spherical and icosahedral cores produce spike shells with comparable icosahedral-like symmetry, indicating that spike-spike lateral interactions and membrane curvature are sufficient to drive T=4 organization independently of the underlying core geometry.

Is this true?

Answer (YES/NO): NO